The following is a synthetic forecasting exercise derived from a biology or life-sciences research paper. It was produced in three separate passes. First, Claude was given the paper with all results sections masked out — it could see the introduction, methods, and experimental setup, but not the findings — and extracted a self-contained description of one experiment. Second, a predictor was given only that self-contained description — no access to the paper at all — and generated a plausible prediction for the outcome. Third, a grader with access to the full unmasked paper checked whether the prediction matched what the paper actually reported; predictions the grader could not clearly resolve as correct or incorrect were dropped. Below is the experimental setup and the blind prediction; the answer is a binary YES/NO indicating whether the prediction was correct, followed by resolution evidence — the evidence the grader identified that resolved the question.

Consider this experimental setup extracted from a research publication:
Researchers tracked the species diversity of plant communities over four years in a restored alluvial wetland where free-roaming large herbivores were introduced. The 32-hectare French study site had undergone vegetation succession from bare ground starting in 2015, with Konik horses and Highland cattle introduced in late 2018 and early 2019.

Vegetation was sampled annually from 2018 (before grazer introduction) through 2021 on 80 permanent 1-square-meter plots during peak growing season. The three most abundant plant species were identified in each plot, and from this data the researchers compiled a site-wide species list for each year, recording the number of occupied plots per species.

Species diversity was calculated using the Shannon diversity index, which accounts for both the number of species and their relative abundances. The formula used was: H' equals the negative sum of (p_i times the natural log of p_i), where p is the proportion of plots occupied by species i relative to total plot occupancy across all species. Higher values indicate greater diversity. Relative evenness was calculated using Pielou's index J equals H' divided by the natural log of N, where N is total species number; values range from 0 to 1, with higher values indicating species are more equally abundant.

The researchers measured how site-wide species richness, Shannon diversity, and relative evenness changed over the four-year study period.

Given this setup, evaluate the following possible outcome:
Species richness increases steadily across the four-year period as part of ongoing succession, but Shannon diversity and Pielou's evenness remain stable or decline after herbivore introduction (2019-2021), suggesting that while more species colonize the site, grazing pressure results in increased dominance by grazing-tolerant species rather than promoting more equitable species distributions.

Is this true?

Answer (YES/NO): NO